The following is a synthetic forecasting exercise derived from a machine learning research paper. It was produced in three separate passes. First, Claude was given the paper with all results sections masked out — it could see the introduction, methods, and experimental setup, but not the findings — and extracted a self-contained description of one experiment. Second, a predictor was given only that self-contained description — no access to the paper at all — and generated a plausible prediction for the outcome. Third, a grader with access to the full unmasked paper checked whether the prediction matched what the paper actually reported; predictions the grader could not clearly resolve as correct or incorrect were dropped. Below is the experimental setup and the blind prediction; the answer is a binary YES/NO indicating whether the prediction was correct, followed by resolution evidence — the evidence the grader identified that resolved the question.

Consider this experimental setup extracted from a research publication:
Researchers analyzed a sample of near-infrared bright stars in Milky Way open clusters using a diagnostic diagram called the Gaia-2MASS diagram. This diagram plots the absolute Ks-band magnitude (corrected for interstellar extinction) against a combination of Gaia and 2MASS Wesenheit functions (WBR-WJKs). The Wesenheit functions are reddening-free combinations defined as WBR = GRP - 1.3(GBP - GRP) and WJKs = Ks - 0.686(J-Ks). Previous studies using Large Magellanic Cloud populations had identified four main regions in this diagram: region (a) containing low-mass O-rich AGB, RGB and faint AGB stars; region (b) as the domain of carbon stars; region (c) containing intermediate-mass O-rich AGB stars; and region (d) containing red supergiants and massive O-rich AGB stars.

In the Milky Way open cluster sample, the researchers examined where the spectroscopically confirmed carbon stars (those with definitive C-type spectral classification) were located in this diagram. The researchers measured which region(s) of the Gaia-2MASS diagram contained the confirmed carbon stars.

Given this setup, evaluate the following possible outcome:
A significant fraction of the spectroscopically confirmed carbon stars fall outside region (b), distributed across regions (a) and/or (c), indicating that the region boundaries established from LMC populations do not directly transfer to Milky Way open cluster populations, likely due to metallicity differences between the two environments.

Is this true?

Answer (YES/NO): NO